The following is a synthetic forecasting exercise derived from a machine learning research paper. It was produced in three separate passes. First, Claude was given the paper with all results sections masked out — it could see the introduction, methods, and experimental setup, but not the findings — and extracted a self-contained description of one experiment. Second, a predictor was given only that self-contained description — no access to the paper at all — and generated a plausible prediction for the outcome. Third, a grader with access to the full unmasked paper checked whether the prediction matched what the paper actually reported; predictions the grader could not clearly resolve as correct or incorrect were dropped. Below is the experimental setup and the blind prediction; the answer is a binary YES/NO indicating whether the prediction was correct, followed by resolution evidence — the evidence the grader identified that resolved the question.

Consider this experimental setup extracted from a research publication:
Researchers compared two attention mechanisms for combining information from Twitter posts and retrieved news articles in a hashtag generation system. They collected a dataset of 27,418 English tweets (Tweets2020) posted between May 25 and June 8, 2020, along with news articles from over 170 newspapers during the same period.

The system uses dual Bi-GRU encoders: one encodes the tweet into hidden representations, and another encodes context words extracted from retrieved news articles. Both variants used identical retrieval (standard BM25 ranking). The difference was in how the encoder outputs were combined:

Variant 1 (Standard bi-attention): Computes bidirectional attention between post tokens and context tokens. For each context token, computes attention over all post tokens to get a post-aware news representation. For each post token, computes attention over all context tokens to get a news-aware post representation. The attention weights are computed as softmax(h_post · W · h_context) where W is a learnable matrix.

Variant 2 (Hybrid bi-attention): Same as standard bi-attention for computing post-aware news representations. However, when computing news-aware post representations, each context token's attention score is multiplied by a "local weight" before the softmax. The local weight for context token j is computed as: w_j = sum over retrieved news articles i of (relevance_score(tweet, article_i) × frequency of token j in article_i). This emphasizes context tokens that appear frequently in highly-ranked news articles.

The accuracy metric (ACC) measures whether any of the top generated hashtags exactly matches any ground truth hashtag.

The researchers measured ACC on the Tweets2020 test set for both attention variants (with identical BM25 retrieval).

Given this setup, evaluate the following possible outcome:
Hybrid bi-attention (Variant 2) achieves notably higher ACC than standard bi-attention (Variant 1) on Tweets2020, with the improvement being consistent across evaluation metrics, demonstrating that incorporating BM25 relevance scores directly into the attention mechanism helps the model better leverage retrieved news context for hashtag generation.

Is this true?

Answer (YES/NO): NO